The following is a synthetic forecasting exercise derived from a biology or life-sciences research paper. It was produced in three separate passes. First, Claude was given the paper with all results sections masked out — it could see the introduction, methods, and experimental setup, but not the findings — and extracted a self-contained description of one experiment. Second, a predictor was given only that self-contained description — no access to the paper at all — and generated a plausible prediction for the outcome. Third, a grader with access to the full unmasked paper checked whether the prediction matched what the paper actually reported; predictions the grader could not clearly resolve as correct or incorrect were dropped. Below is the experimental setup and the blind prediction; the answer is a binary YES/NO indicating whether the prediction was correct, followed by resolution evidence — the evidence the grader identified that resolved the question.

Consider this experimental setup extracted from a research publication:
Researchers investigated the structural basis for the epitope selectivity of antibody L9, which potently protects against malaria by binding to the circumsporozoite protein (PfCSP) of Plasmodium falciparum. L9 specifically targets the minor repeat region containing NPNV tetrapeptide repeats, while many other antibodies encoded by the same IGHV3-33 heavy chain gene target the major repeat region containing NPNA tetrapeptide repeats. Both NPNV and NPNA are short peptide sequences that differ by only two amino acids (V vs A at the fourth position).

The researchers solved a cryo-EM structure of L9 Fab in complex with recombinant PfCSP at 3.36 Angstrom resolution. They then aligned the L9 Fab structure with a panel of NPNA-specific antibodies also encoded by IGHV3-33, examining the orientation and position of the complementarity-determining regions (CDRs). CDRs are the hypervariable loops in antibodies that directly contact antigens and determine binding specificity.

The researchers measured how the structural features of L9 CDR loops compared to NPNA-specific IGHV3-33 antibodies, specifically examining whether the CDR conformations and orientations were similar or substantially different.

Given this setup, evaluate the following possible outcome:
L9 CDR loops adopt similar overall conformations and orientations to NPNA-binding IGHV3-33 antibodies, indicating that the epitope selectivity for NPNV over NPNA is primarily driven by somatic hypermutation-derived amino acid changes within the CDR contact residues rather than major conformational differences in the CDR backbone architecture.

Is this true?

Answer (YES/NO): NO